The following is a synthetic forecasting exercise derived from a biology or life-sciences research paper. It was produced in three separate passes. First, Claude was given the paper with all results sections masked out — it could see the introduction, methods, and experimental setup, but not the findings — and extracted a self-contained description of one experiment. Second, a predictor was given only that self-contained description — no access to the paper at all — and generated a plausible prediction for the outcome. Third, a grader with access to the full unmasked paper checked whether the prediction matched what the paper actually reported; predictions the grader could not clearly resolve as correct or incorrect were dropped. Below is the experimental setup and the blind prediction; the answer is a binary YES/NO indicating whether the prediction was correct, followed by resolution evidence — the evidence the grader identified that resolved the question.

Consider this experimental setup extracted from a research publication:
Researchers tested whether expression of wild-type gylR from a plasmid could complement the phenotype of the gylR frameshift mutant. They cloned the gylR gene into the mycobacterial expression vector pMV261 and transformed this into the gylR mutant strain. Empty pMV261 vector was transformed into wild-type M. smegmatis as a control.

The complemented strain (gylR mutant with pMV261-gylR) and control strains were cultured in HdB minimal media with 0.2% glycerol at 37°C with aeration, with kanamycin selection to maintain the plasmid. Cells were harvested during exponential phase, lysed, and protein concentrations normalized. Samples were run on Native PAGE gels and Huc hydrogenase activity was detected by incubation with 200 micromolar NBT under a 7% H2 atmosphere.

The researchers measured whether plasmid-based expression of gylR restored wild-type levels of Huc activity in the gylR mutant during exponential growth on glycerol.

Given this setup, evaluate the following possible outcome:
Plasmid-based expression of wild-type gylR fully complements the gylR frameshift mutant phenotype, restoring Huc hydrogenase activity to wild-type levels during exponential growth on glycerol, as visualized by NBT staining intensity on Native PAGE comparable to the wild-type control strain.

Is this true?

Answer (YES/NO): YES